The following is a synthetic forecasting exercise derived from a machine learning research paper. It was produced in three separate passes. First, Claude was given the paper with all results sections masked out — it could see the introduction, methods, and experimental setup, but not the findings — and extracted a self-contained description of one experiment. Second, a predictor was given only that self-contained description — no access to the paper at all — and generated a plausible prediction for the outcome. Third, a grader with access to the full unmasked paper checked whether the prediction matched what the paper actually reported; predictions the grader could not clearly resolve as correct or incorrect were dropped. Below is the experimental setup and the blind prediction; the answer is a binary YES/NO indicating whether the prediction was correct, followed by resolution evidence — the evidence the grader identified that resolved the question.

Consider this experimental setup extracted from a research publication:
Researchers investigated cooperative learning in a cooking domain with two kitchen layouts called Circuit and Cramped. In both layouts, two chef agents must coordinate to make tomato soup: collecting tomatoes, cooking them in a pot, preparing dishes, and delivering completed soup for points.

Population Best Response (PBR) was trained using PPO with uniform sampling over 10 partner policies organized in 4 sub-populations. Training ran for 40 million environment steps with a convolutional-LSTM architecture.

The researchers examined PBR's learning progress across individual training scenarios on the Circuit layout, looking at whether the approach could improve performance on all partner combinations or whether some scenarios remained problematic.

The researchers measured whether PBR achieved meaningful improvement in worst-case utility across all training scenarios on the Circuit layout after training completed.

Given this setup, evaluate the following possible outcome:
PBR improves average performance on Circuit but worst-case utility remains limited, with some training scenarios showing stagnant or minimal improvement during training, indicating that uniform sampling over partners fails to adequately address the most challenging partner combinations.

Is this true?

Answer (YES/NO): YES